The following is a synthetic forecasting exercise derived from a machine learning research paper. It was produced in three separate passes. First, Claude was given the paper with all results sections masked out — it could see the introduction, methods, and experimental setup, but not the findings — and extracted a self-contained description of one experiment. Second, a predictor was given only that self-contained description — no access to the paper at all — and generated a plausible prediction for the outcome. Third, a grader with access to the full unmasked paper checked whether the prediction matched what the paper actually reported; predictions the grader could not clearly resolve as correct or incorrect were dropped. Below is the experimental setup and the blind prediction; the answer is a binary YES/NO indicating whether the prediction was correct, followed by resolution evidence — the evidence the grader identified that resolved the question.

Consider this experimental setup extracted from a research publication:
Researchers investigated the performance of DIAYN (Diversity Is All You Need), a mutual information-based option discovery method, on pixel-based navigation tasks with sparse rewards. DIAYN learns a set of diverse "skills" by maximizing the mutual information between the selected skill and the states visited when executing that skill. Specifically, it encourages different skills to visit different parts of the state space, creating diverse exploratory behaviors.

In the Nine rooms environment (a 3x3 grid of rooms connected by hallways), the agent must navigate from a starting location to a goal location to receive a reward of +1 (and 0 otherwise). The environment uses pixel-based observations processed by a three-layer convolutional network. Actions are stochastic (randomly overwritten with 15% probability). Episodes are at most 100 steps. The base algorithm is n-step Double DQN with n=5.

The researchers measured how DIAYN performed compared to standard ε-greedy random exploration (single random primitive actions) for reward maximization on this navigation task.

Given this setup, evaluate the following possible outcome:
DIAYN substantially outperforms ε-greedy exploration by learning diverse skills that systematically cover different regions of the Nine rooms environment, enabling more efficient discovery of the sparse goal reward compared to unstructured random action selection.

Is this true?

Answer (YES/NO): NO